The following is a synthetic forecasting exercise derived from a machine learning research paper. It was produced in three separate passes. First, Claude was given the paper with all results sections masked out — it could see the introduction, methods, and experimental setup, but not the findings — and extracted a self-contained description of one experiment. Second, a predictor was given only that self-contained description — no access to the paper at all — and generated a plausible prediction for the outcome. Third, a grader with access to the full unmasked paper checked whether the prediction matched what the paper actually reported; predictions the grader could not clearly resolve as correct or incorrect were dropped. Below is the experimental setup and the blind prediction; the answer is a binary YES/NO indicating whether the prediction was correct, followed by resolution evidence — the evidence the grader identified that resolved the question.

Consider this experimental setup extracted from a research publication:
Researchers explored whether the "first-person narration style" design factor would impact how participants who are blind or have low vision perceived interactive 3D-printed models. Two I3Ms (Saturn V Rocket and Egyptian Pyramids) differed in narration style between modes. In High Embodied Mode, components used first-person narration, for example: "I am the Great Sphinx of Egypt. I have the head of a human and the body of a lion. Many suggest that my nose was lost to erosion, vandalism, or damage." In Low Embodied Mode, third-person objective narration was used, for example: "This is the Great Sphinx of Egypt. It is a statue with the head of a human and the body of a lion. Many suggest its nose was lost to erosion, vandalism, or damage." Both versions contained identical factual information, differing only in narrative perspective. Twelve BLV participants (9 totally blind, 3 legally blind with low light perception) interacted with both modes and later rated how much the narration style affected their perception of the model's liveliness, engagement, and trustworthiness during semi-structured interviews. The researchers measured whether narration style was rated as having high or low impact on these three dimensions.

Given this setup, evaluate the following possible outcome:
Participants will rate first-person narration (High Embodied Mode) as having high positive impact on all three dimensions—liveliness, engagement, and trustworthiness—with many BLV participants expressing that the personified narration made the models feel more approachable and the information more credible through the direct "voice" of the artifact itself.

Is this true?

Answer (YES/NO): NO